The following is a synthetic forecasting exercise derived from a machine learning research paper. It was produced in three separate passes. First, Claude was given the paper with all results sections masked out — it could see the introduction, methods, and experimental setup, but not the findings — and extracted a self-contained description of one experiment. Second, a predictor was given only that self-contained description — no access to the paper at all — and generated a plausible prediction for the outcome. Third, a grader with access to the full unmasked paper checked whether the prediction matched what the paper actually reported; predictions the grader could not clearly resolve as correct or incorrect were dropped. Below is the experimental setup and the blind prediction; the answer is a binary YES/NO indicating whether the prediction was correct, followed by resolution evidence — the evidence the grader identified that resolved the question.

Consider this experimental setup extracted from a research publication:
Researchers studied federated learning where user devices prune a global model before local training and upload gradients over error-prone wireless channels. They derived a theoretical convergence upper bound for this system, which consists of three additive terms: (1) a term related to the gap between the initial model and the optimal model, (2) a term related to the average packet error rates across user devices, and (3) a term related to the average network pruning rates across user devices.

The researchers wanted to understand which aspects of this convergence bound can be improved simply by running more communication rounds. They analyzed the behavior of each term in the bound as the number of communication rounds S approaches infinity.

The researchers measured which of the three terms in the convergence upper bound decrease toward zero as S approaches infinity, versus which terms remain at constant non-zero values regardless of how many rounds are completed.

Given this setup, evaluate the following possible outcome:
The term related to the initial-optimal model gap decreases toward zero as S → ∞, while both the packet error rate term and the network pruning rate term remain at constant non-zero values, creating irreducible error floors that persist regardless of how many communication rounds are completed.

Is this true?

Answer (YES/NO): YES